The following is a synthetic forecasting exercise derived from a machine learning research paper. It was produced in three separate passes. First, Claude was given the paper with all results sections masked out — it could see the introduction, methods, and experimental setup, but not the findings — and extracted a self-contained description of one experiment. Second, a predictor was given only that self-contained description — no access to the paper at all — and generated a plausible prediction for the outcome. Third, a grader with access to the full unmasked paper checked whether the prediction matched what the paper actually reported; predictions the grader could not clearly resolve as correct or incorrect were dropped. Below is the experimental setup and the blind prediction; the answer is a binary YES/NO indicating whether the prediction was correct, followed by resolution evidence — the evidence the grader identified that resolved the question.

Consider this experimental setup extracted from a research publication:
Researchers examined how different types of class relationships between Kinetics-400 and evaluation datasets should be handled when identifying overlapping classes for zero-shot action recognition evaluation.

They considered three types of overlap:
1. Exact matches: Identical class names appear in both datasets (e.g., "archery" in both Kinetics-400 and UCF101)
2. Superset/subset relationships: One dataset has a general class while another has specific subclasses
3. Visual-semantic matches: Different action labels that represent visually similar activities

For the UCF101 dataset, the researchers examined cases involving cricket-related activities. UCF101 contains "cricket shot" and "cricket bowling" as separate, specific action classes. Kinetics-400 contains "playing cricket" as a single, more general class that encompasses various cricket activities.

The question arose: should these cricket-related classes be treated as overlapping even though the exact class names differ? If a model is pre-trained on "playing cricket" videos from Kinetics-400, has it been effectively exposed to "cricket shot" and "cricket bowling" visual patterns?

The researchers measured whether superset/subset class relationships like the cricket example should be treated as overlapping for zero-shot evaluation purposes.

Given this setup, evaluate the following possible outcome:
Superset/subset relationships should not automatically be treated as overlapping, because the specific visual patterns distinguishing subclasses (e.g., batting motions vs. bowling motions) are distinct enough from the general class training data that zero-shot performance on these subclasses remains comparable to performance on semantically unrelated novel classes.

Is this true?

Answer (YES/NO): NO